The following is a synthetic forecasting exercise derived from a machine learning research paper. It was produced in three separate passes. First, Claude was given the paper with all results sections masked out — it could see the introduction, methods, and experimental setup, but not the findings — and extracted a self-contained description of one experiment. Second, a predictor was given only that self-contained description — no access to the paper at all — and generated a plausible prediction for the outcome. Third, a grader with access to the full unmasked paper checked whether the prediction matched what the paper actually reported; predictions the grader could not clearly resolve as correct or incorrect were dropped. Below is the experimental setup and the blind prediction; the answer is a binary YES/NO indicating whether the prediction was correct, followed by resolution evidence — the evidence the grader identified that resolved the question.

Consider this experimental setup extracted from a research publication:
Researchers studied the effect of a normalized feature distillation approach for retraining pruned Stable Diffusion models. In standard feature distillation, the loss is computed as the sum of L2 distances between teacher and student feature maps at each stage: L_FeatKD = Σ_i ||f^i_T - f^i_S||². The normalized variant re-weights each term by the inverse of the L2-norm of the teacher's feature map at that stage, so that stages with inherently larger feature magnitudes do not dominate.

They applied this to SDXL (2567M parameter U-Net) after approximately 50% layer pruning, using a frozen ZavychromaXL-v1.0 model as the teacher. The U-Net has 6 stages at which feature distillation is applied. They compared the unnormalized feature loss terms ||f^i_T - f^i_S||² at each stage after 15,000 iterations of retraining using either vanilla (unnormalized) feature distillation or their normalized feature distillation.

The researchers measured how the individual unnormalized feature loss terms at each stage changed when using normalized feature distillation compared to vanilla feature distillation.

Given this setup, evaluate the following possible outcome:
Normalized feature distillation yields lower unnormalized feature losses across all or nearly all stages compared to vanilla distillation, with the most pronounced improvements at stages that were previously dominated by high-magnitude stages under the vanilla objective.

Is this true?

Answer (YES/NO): NO